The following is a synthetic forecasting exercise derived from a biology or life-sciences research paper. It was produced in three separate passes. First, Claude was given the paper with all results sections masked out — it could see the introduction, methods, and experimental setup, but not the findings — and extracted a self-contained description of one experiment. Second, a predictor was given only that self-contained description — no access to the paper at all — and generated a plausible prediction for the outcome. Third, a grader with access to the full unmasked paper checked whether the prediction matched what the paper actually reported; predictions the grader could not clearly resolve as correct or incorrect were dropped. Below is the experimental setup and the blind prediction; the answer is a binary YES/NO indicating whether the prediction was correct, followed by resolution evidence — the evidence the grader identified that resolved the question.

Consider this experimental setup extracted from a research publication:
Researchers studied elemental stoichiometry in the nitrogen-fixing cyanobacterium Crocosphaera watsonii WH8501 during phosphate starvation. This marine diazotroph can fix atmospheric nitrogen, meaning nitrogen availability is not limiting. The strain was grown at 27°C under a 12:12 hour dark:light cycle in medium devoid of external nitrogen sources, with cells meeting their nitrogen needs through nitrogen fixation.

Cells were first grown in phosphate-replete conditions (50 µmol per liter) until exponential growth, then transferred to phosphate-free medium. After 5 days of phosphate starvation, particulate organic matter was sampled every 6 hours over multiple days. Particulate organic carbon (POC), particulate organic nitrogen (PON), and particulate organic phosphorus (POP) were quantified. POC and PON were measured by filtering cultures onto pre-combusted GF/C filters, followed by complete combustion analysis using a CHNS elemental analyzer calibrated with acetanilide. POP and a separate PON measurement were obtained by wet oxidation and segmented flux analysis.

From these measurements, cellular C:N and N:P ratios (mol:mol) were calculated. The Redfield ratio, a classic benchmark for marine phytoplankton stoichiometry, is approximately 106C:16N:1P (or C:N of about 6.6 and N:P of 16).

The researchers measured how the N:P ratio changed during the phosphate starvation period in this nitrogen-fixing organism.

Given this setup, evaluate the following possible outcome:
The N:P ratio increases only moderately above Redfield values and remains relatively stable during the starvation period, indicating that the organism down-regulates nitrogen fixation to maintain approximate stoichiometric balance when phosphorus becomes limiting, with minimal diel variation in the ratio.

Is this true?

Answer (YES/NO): NO